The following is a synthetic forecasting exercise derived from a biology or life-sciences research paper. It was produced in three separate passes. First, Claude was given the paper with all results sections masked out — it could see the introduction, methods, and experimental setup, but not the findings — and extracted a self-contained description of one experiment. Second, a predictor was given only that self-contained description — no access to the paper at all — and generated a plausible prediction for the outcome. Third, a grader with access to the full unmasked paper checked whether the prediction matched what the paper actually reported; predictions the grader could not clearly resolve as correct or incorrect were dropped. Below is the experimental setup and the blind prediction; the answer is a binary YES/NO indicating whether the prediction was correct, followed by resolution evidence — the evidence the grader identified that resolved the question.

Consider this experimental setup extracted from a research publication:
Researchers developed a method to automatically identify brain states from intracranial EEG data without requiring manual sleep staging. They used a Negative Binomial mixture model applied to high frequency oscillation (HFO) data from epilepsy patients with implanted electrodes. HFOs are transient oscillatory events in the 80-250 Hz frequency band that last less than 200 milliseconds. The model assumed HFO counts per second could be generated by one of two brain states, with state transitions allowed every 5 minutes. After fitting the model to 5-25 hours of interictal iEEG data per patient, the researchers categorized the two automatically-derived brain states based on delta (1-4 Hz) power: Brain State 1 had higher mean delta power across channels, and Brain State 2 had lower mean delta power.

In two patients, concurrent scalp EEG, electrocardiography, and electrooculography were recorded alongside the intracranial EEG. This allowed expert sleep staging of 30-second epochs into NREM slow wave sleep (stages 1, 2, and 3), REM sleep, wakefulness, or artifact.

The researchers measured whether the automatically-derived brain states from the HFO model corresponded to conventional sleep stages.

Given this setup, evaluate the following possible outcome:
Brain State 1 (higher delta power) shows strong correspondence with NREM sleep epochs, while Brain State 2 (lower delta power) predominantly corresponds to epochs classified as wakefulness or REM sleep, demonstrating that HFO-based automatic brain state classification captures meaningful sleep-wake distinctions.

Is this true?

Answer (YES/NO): YES